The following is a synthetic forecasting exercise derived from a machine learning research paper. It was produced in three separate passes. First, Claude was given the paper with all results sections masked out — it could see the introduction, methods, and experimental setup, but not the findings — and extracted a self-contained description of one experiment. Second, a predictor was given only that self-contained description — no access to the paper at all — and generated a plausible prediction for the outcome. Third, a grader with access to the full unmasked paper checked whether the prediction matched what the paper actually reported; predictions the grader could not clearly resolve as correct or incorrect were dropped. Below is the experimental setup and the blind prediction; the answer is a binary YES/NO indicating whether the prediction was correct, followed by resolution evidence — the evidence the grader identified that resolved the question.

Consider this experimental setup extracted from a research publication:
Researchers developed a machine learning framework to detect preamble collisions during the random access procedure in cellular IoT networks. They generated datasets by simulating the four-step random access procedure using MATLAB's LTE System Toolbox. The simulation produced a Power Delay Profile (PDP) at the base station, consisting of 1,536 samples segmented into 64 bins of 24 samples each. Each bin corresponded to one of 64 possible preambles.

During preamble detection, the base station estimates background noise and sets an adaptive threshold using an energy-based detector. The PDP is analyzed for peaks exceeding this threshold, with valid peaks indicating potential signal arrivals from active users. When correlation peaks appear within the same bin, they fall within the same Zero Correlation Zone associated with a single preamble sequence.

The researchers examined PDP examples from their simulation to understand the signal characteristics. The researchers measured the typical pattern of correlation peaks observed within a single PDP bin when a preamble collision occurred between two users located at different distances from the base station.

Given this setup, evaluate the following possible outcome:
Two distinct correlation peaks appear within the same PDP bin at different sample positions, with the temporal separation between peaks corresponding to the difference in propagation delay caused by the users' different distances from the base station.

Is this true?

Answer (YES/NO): YES